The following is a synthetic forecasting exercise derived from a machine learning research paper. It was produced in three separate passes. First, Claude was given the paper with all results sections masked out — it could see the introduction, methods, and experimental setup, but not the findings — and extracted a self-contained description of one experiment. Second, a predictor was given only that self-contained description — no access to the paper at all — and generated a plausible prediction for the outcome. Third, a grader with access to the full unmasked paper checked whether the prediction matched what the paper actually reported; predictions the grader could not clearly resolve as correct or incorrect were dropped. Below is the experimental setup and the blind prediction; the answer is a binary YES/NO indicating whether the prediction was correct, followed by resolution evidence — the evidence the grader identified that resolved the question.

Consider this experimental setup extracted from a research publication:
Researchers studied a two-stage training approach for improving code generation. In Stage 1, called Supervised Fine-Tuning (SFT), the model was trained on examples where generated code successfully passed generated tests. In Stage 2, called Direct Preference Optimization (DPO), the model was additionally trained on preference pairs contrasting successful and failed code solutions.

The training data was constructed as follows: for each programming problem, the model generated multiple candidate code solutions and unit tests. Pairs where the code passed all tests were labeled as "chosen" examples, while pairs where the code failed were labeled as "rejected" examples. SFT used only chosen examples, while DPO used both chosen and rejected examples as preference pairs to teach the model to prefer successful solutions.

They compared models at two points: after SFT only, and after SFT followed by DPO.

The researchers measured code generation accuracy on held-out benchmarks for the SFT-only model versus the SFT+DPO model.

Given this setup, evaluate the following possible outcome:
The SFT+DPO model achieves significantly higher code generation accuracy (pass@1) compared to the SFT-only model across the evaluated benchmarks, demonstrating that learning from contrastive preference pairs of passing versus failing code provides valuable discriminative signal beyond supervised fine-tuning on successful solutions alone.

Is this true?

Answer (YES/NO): NO